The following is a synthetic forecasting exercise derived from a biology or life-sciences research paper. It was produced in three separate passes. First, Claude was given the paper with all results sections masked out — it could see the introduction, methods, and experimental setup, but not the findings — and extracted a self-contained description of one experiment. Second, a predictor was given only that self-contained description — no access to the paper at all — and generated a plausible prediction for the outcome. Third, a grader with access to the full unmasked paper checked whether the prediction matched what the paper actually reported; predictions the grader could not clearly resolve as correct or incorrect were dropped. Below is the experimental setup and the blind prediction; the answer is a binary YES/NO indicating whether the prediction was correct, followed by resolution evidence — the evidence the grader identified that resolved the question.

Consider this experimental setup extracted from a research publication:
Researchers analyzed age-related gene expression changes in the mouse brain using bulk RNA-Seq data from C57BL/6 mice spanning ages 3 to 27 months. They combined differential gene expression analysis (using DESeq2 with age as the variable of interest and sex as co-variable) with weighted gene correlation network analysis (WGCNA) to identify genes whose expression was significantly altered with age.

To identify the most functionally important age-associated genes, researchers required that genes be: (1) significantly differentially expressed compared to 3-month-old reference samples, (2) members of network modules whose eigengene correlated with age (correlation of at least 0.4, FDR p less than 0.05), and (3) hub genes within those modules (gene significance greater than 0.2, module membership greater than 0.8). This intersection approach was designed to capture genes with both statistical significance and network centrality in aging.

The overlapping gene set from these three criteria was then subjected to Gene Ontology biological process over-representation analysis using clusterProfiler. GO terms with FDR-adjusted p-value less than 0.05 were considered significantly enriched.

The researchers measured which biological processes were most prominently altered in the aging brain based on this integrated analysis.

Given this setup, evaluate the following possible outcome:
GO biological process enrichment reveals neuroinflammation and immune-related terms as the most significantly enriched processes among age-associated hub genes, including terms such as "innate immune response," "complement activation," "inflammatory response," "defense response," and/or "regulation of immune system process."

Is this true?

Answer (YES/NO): YES